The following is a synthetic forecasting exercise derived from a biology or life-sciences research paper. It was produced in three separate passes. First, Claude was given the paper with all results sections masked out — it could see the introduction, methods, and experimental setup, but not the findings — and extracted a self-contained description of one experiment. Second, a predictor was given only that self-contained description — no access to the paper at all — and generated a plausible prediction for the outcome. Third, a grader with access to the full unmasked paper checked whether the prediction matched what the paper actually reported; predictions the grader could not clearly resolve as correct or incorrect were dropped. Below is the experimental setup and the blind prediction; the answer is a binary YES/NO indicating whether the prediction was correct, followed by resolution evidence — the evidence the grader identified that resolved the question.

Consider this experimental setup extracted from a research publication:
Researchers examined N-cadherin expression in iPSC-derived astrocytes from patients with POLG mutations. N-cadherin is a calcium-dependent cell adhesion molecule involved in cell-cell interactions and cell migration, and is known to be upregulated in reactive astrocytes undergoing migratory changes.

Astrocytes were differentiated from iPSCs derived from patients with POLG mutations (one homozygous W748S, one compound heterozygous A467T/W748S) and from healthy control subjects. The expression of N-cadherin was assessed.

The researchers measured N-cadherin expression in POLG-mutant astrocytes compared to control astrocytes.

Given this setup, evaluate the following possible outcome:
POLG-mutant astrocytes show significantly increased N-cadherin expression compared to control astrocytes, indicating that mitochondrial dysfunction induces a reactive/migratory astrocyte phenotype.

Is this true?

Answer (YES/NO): YES